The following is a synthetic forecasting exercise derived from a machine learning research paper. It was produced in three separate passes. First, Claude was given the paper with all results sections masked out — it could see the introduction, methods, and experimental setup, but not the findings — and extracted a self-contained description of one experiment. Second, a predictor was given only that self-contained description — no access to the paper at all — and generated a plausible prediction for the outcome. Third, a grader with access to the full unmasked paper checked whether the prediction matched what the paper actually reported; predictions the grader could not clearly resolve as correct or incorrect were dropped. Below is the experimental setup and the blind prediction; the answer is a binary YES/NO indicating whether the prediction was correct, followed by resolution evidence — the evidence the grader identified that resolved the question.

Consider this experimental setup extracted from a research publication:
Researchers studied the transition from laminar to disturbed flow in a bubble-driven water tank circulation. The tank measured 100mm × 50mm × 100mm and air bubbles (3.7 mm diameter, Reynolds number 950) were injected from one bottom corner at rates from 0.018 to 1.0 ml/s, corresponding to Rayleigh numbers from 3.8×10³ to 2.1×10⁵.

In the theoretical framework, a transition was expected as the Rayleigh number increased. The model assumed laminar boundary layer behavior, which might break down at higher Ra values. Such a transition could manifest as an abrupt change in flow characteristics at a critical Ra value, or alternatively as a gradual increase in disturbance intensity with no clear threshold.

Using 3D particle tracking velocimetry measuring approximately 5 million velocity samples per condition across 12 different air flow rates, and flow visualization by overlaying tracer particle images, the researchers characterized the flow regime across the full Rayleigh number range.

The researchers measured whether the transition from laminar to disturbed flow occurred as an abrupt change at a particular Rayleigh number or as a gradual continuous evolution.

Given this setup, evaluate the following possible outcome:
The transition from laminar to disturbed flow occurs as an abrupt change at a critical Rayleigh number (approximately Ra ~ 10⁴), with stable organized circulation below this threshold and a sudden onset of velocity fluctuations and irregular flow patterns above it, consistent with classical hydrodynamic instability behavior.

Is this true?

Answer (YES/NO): NO